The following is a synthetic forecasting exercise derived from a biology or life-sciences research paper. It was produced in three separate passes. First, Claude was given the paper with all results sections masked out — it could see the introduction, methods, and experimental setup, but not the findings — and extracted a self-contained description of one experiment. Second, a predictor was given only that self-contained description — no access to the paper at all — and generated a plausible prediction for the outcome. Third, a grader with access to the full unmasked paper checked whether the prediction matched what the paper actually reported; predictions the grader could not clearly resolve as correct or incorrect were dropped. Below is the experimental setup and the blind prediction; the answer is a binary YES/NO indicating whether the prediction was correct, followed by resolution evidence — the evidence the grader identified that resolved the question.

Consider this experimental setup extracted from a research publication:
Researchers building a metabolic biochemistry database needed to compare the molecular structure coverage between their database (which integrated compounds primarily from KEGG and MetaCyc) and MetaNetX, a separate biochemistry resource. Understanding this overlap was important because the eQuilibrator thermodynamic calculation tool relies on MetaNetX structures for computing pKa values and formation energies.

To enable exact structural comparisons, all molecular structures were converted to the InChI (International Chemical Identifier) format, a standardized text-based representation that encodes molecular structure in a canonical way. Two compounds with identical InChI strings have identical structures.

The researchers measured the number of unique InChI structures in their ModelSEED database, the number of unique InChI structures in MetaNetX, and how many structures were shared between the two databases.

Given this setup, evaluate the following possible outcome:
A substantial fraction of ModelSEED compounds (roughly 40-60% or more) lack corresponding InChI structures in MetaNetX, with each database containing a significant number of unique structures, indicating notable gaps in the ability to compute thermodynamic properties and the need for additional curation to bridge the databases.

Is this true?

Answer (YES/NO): NO